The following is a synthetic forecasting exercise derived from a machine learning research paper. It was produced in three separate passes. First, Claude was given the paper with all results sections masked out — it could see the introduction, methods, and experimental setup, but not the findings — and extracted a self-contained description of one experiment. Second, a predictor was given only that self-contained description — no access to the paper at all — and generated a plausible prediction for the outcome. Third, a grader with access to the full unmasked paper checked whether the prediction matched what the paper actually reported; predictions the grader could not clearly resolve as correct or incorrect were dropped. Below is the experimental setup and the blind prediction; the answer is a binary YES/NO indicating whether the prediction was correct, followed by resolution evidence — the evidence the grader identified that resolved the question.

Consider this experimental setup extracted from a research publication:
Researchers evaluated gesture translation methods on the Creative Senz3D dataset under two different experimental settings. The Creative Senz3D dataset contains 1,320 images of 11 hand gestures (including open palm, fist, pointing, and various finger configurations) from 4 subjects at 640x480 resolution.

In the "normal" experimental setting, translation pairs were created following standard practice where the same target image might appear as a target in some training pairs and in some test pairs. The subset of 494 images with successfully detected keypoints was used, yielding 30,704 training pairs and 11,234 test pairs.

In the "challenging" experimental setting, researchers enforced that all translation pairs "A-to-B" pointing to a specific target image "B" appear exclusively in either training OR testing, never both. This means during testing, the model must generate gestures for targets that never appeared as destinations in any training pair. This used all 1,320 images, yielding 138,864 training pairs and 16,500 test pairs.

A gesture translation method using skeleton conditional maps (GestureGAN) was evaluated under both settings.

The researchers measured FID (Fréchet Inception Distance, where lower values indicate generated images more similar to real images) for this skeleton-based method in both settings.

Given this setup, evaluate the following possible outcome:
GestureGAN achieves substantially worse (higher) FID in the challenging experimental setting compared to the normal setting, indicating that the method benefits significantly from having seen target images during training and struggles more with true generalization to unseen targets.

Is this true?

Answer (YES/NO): YES